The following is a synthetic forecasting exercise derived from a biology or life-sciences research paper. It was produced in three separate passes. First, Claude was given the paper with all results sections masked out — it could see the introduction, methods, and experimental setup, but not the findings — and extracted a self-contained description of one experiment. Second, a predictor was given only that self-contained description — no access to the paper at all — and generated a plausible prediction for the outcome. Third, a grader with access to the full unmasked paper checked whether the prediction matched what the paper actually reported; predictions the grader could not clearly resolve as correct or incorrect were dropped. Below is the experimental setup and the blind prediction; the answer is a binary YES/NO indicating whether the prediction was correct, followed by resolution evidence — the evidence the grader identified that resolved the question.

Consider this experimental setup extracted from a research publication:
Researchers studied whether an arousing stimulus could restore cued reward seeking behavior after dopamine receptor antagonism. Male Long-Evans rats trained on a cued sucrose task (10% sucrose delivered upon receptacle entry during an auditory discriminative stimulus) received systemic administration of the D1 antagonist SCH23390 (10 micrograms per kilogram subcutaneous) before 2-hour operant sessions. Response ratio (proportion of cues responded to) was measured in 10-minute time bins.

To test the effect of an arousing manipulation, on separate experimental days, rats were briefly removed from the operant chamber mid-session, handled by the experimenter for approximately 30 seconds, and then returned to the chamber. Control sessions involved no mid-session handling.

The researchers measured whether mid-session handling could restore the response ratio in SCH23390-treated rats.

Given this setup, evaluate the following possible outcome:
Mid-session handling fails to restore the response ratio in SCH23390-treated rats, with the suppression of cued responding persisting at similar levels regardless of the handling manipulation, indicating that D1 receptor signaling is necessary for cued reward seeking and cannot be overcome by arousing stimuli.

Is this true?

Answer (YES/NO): NO